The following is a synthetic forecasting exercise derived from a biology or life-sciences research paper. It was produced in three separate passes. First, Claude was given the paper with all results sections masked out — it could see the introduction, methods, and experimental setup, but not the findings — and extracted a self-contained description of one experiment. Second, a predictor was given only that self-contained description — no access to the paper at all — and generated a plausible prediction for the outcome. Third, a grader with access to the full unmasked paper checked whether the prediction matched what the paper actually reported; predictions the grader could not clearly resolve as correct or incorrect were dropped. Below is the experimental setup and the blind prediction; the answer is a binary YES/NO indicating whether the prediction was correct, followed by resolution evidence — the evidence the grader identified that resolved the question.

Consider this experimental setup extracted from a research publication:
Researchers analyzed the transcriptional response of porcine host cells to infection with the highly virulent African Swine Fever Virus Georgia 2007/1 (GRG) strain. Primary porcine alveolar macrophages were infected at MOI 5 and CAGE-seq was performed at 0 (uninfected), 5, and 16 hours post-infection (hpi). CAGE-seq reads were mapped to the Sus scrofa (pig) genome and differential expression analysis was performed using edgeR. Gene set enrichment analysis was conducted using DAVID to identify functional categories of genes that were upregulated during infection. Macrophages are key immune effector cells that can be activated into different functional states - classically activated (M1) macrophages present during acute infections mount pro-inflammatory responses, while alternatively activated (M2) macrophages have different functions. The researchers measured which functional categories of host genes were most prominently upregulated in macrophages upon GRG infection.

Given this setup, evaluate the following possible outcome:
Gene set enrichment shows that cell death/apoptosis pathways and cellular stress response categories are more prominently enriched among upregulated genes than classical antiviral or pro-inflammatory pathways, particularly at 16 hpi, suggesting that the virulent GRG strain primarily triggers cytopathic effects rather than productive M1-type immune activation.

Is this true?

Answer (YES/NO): NO